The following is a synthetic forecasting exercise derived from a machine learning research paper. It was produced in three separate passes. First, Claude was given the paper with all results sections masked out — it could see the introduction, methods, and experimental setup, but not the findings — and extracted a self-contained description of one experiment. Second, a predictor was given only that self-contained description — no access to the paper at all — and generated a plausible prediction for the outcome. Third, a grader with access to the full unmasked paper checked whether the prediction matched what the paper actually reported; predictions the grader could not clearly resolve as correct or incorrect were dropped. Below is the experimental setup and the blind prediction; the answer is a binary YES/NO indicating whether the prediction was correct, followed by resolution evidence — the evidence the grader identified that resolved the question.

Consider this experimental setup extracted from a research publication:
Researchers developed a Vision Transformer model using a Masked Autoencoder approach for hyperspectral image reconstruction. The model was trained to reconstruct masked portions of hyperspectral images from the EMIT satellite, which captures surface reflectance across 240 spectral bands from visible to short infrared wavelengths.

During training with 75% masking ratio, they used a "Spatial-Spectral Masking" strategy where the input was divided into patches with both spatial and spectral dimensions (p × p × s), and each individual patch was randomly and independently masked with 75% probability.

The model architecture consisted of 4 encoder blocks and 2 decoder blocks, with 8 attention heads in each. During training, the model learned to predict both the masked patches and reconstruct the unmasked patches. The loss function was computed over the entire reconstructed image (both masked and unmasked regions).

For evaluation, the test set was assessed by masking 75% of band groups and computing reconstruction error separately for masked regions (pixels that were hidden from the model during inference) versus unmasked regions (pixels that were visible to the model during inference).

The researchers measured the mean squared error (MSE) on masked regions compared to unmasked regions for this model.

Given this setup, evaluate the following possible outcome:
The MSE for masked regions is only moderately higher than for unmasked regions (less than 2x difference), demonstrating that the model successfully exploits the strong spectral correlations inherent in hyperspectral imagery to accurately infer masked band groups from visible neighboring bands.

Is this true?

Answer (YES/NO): NO